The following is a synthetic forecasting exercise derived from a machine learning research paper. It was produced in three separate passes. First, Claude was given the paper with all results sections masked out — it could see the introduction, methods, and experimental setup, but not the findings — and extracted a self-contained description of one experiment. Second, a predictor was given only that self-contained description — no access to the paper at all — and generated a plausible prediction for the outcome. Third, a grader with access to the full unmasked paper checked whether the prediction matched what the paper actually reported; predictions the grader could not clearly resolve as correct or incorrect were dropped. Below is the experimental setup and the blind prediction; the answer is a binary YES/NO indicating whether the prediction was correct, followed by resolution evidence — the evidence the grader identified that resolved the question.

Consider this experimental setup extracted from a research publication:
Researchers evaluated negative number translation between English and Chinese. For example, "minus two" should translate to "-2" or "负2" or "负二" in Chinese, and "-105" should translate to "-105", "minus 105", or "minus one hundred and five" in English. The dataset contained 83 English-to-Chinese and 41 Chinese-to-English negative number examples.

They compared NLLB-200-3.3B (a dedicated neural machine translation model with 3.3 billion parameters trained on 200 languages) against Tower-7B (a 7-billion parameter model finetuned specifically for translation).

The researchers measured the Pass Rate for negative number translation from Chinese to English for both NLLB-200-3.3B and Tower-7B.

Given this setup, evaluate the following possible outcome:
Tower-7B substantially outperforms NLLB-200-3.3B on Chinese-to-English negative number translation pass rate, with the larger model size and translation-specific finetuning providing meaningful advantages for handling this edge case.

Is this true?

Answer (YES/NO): YES